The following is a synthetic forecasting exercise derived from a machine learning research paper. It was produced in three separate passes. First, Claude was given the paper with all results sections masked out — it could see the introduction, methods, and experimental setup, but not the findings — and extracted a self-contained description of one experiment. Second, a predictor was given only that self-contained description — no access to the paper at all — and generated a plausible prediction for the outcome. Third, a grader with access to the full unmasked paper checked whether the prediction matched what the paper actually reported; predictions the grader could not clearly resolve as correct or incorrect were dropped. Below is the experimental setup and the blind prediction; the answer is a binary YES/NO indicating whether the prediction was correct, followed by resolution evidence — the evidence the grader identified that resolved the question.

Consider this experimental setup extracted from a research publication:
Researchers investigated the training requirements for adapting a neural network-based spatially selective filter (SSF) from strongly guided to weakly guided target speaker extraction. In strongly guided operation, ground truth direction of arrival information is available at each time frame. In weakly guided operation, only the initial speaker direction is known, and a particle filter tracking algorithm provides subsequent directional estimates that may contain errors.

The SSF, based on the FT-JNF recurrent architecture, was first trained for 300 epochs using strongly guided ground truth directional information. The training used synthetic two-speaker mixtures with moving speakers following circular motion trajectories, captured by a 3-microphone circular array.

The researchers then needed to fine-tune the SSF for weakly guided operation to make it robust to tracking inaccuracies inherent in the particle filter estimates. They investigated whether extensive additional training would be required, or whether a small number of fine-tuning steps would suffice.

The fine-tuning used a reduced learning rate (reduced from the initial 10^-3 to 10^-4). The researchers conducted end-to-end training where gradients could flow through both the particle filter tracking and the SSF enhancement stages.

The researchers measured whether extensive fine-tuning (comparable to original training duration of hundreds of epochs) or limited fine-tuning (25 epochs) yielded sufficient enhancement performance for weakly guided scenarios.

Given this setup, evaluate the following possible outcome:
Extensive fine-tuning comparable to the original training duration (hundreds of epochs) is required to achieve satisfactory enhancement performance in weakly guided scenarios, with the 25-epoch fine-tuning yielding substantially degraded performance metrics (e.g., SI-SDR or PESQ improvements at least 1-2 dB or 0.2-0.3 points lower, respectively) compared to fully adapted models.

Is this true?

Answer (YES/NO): NO